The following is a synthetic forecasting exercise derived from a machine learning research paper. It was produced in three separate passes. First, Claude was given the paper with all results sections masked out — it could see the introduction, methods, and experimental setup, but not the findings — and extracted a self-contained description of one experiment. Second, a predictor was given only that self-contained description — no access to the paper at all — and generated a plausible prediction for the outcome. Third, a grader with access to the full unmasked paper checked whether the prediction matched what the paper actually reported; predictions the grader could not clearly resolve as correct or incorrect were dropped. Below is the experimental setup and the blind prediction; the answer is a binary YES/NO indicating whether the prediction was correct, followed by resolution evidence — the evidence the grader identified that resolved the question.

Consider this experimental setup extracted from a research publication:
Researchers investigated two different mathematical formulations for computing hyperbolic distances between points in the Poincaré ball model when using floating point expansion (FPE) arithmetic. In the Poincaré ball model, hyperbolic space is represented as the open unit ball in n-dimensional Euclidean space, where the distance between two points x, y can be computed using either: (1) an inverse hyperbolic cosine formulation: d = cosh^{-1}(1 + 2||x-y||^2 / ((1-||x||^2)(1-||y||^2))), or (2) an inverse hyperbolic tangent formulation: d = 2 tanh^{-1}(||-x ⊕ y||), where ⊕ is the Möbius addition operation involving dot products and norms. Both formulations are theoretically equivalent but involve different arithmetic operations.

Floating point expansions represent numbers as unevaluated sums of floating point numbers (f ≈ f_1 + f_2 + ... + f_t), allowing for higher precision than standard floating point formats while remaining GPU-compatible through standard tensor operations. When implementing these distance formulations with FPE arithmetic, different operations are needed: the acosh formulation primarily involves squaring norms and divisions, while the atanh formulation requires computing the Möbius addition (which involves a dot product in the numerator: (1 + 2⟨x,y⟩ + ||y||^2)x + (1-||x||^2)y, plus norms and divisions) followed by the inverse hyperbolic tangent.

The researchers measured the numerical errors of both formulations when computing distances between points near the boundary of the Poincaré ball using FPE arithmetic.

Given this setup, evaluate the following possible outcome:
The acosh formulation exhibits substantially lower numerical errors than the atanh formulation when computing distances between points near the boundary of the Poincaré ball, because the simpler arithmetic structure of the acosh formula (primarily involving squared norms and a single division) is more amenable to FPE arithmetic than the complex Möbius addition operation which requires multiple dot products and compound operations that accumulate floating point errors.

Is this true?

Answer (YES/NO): YES